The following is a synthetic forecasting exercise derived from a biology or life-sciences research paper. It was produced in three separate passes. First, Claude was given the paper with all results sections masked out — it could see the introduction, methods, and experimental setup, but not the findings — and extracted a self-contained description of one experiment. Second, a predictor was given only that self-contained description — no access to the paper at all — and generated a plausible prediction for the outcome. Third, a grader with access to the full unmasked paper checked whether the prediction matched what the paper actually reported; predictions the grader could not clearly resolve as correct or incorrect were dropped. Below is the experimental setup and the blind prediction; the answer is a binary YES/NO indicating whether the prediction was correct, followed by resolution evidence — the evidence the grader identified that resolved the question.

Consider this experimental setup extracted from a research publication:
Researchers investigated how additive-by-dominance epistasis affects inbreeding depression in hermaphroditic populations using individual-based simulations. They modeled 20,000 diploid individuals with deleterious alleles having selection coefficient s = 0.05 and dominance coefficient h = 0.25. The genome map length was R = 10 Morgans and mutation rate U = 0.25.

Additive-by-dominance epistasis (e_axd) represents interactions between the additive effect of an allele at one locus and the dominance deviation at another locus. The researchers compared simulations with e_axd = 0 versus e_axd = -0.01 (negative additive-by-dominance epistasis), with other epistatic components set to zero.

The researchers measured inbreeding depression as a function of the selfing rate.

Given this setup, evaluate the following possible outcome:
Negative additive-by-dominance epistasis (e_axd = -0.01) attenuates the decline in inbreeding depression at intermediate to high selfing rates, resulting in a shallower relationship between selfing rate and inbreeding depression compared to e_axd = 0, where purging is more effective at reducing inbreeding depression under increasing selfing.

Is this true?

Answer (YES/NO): NO